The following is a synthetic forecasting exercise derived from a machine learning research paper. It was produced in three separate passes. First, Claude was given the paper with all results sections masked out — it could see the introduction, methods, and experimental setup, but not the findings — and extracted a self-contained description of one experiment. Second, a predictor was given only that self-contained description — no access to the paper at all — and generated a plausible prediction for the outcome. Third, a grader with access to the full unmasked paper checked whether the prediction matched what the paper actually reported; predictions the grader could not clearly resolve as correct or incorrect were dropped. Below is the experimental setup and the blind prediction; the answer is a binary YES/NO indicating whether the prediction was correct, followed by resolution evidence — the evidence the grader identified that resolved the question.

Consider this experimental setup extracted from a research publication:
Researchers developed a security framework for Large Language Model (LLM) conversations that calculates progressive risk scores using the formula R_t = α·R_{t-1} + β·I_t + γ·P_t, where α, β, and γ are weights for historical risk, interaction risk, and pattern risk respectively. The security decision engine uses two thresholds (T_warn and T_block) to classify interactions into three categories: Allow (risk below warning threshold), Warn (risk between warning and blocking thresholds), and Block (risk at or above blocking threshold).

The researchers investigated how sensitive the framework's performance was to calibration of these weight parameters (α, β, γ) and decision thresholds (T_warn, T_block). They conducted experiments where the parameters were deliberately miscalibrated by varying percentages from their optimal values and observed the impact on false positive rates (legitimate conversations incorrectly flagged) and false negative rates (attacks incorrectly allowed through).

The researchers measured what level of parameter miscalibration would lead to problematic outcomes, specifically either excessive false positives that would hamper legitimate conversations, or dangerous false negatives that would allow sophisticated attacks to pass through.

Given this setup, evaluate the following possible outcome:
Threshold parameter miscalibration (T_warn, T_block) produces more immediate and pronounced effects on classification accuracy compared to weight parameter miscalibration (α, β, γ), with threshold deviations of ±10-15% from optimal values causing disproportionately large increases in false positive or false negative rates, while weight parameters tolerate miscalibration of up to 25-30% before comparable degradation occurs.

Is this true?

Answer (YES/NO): NO